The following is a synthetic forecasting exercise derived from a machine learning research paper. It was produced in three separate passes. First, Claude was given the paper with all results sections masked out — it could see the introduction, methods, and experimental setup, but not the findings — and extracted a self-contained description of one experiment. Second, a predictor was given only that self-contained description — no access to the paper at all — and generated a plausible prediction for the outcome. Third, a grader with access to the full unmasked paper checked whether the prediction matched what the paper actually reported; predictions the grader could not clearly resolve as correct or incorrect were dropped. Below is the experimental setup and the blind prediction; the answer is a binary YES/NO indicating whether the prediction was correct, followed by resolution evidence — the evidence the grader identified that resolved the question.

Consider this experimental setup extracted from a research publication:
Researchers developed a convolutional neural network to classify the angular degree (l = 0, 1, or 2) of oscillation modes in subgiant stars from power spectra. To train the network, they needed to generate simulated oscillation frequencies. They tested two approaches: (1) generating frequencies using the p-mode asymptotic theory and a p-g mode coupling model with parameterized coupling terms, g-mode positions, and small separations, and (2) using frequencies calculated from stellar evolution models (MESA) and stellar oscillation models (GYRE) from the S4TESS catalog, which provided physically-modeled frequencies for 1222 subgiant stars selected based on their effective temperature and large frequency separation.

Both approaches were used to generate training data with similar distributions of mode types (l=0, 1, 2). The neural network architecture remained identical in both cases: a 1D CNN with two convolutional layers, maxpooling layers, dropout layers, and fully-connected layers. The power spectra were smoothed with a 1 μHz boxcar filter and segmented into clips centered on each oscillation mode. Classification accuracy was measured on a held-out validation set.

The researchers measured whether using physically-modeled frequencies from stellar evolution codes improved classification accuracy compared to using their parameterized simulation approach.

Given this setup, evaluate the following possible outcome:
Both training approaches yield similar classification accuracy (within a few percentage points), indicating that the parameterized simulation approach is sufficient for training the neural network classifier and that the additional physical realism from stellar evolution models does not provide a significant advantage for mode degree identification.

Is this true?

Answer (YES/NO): YES